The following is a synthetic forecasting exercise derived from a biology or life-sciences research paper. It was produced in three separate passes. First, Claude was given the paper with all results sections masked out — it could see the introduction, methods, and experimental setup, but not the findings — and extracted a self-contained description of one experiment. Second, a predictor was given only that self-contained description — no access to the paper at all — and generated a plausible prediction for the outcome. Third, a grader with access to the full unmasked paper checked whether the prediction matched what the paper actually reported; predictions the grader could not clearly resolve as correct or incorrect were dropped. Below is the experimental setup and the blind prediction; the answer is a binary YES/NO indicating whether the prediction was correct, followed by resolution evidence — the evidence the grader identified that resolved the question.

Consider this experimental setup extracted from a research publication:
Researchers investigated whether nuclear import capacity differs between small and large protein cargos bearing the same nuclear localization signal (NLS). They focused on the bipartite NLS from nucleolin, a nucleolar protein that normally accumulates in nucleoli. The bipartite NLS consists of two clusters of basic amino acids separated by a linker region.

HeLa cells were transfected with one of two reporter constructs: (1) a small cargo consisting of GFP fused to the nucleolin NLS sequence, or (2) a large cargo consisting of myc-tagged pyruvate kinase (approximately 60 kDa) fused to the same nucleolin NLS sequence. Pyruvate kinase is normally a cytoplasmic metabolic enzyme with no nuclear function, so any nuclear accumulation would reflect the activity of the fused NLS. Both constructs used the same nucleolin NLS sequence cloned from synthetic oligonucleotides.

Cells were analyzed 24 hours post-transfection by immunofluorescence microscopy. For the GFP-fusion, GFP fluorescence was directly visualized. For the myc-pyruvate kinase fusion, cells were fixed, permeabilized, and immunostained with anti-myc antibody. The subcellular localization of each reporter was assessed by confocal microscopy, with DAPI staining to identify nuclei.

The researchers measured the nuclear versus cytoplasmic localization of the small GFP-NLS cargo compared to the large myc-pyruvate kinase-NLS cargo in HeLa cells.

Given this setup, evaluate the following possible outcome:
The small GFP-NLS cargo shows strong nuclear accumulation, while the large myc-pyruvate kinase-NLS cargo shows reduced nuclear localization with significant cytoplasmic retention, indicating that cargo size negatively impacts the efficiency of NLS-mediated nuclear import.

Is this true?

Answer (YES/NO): NO